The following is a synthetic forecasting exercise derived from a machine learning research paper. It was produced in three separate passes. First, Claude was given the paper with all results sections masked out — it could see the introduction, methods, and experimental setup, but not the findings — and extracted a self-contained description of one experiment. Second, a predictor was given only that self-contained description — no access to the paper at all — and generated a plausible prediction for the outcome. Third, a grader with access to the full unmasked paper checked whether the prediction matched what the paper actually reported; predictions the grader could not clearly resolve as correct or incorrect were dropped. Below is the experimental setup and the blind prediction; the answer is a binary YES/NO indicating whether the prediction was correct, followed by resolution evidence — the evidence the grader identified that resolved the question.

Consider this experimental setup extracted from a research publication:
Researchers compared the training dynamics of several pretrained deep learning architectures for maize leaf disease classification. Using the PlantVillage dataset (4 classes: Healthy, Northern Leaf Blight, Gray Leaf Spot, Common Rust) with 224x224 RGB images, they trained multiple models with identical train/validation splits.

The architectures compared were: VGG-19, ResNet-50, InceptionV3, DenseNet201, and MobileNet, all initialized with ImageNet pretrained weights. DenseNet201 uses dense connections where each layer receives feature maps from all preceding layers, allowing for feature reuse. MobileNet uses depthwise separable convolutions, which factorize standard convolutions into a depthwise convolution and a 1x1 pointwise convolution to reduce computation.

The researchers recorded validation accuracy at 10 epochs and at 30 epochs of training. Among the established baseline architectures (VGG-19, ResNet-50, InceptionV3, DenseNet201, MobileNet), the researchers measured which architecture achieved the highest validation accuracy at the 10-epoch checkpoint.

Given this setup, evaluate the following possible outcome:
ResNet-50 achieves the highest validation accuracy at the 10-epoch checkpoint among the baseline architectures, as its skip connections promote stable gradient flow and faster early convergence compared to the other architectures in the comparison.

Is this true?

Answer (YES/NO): NO